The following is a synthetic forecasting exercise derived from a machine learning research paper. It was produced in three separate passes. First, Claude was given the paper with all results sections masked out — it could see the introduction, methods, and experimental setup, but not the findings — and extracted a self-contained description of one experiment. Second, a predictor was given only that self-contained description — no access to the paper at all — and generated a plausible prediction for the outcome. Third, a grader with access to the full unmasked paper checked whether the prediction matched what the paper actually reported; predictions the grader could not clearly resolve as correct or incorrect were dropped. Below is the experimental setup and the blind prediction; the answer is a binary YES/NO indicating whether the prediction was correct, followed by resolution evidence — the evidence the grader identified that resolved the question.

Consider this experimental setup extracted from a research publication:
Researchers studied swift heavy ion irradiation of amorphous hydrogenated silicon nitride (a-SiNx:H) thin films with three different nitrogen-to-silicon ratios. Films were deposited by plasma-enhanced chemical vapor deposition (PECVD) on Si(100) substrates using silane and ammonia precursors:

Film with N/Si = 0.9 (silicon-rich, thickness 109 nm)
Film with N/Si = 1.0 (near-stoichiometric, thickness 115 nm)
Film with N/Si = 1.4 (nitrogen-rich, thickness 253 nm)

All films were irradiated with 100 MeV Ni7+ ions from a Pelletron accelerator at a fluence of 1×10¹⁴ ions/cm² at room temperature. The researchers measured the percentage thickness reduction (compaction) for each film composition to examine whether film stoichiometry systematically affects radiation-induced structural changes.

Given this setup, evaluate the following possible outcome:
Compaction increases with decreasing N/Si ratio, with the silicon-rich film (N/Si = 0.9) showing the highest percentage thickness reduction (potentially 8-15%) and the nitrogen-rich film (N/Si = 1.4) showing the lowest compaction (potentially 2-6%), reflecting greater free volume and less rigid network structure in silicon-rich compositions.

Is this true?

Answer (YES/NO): NO